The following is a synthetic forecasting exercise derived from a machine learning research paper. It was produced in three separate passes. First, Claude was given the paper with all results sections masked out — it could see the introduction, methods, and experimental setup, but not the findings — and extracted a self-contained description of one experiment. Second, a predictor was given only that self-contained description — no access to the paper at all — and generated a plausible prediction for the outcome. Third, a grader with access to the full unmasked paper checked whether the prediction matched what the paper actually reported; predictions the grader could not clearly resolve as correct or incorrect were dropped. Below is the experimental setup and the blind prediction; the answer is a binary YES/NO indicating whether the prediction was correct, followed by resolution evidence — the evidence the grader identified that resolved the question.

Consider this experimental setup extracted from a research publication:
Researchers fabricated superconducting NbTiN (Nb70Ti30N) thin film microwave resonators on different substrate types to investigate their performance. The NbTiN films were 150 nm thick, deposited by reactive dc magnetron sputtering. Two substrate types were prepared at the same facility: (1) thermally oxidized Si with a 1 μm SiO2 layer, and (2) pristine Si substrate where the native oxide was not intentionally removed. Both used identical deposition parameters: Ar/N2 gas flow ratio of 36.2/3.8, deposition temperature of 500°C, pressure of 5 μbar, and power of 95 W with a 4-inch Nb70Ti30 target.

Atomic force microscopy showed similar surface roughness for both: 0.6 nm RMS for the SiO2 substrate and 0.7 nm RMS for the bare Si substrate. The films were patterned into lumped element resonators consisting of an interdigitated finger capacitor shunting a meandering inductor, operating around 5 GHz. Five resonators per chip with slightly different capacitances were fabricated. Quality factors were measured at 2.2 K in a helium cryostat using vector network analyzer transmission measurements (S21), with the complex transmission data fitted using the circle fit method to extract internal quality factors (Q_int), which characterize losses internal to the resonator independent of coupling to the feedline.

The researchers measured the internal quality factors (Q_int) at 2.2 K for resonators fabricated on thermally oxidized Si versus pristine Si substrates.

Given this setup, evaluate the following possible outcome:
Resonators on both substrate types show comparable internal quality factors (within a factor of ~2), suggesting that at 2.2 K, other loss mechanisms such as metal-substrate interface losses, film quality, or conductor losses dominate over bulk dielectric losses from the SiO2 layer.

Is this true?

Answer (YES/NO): NO